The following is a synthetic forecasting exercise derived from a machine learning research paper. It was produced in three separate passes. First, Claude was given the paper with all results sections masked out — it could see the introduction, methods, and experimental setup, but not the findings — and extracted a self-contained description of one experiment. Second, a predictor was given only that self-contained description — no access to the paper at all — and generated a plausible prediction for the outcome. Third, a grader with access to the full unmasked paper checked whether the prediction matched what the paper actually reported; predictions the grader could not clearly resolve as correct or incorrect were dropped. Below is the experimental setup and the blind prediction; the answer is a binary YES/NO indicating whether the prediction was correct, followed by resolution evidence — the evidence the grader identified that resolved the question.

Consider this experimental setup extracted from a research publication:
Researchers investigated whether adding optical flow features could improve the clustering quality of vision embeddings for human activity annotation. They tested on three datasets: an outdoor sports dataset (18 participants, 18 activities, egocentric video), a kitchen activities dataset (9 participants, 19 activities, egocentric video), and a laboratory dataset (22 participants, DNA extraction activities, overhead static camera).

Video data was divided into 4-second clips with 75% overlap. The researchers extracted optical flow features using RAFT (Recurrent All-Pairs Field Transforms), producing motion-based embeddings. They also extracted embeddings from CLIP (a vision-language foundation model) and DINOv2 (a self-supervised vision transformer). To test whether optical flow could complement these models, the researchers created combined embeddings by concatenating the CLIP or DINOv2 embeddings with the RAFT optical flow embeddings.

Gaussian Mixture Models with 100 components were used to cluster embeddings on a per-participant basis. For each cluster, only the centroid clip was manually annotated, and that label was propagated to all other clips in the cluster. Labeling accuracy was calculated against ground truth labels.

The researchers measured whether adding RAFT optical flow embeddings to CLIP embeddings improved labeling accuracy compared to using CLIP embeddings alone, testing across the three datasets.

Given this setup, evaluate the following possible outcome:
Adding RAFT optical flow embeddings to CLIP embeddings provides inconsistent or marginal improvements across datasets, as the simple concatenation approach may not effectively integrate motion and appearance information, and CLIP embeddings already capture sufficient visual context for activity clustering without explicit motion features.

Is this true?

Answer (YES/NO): NO